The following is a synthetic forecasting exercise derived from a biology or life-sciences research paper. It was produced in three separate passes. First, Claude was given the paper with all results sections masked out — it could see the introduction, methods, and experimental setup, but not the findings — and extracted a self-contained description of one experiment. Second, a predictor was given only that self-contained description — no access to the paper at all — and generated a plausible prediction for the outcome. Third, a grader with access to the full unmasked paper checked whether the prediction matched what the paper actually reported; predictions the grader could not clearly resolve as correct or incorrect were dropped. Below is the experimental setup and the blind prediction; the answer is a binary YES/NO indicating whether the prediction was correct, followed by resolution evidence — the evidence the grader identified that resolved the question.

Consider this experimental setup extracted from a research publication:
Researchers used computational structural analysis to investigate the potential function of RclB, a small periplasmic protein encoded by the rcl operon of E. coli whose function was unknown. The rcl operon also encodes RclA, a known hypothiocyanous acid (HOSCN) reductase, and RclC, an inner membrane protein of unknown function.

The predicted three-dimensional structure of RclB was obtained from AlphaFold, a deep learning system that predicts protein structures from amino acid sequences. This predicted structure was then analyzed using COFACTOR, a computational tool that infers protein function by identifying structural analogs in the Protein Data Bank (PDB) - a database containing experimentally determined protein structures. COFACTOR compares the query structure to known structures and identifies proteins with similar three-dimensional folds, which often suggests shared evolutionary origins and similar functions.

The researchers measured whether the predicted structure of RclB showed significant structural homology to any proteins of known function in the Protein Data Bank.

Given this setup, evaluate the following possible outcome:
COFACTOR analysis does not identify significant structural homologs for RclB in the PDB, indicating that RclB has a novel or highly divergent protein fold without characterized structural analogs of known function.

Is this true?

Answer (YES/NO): NO